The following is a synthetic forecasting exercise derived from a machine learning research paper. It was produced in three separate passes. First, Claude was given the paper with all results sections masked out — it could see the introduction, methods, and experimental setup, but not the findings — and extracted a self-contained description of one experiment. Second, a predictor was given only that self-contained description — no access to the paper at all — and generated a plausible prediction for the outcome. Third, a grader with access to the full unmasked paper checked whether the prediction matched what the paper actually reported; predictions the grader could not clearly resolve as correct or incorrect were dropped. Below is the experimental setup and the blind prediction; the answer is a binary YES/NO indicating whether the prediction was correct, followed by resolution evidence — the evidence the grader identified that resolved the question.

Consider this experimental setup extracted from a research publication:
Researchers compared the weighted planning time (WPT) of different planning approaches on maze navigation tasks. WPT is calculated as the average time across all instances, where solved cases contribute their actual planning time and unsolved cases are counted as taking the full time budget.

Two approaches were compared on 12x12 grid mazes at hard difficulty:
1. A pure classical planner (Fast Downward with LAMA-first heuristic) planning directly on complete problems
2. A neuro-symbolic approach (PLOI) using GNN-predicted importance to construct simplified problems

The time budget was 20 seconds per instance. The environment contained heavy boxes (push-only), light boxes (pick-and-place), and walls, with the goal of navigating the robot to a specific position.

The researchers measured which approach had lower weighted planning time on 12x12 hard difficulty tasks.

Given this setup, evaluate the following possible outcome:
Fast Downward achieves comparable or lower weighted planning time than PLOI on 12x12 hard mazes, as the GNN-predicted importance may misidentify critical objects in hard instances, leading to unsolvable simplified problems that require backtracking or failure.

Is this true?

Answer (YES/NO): NO